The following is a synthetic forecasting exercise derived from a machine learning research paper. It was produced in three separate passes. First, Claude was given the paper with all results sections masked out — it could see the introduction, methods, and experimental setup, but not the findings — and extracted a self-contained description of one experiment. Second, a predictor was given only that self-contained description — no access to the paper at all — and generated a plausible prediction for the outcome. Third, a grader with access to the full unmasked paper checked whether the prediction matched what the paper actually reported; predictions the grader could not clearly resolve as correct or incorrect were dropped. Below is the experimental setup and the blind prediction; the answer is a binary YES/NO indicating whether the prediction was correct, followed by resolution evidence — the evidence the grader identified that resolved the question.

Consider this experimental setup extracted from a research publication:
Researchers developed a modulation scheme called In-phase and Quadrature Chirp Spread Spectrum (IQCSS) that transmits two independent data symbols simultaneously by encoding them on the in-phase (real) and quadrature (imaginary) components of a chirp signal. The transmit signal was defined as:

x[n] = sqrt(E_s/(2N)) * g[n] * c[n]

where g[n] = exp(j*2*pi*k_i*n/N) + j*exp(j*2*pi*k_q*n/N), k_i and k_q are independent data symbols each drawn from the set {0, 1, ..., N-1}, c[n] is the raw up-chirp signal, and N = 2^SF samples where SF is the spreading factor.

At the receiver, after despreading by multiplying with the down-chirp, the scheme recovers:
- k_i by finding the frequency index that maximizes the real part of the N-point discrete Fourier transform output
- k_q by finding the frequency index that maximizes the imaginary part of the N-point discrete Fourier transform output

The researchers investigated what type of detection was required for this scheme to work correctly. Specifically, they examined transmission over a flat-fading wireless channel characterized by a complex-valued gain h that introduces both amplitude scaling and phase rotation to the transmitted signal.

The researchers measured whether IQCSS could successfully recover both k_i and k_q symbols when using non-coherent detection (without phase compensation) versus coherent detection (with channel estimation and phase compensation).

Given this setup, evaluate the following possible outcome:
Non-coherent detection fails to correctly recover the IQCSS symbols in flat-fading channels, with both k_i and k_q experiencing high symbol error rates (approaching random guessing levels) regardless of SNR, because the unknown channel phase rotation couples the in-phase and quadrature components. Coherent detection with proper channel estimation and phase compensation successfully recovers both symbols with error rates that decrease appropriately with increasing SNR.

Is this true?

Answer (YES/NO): YES